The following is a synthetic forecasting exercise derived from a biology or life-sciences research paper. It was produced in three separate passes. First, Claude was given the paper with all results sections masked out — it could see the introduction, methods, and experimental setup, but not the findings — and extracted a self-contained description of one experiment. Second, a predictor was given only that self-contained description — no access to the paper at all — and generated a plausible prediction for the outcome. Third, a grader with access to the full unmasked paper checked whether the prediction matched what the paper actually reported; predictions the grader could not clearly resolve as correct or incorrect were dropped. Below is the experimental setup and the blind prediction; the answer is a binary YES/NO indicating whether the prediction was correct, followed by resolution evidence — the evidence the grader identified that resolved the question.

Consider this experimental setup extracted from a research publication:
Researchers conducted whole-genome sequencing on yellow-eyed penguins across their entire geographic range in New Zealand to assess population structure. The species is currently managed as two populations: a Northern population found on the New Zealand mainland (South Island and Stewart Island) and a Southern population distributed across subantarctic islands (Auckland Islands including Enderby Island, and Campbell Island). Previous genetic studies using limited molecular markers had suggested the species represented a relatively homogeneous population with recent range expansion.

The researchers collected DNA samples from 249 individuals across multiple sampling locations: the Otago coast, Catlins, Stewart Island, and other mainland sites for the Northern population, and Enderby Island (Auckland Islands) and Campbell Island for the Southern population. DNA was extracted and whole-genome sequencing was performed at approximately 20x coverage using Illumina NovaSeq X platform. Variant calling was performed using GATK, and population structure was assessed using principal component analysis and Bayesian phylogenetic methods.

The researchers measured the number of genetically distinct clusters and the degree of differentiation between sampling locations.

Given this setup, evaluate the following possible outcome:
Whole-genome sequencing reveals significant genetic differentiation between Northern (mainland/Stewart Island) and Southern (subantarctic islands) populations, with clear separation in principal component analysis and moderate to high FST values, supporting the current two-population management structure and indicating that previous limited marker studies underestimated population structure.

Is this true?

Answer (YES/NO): NO